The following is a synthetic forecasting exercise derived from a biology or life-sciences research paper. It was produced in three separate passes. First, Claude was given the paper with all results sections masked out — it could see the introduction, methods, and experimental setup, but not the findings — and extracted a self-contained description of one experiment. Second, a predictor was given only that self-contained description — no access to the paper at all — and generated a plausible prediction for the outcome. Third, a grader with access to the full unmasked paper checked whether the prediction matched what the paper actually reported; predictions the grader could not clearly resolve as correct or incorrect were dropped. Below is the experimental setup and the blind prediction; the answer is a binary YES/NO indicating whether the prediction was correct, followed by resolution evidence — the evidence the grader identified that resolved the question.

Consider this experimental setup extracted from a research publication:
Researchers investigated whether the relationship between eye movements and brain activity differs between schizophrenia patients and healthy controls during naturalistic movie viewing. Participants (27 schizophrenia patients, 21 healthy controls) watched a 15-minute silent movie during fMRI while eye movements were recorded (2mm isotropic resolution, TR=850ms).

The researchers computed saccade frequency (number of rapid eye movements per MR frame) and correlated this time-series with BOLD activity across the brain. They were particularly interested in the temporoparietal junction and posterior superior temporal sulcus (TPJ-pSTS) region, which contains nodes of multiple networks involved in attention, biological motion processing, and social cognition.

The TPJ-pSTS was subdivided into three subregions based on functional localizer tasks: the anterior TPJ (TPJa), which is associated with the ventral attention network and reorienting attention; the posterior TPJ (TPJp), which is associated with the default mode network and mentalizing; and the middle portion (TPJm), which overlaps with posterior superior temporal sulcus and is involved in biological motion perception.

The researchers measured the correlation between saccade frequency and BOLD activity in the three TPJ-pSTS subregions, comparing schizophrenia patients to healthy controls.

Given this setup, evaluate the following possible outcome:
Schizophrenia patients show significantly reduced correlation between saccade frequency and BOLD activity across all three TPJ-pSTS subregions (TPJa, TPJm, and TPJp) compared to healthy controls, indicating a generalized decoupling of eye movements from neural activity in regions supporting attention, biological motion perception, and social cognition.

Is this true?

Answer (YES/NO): NO